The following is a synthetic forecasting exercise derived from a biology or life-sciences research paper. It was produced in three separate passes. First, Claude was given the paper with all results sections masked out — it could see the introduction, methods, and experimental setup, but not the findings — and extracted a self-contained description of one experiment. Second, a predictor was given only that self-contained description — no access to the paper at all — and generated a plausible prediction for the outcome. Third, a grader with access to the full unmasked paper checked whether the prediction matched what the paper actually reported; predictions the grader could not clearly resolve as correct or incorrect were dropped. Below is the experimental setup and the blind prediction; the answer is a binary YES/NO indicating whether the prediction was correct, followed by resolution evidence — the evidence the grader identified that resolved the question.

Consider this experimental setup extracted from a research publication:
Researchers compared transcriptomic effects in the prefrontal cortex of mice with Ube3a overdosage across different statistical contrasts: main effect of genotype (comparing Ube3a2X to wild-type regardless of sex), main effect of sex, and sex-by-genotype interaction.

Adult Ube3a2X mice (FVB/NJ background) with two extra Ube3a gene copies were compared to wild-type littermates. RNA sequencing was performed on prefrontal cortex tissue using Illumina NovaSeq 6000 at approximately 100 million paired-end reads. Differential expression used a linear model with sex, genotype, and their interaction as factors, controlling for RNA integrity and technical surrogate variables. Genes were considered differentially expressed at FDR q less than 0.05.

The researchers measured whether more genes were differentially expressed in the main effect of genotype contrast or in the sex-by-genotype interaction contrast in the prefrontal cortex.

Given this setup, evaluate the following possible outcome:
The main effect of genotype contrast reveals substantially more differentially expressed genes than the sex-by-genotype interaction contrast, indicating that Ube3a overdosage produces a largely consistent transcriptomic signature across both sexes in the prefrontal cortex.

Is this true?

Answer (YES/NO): NO